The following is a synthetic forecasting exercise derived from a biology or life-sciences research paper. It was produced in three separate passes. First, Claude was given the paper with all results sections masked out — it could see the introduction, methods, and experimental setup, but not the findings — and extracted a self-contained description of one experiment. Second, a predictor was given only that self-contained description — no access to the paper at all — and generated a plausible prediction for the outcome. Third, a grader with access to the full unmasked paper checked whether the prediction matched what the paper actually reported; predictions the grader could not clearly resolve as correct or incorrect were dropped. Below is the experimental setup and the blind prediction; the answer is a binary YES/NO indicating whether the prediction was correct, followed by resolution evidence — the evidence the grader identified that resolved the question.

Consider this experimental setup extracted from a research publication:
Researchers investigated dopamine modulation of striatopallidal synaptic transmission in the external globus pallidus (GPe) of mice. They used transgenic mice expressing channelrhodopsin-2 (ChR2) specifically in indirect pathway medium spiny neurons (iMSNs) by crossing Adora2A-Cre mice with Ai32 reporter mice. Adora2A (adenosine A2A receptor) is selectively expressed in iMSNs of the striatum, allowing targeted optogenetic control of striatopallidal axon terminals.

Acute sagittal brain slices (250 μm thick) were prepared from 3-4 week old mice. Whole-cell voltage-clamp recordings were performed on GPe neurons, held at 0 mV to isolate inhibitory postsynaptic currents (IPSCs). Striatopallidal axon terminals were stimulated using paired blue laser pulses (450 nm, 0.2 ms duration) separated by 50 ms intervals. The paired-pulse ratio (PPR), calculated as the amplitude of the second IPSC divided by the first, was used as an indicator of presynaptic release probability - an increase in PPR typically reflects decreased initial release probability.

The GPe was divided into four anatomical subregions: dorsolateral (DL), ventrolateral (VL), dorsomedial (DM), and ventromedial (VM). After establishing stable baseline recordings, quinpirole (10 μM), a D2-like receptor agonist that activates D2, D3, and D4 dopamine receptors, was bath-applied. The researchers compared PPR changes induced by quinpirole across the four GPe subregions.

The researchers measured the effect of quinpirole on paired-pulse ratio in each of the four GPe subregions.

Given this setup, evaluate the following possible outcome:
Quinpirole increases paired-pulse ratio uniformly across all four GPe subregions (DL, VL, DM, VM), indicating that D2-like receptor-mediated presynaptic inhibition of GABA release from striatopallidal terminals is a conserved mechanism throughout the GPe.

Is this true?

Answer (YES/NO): NO